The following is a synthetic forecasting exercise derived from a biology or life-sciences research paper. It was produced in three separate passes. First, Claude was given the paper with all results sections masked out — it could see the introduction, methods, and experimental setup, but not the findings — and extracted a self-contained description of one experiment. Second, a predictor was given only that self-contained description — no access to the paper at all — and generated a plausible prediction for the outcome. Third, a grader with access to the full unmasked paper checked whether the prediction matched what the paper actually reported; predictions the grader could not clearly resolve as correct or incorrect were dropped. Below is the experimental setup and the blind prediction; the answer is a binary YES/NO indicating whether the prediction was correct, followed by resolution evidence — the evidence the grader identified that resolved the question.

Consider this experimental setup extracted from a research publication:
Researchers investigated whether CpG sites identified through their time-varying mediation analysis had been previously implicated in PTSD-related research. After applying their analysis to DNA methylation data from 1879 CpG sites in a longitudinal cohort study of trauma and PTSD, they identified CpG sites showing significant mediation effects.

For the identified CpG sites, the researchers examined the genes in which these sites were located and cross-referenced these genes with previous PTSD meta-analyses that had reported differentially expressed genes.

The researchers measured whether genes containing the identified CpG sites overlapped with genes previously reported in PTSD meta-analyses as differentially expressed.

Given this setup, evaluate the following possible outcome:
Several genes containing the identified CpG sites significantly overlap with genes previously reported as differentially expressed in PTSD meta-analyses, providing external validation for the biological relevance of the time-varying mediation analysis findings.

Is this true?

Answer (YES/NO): NO